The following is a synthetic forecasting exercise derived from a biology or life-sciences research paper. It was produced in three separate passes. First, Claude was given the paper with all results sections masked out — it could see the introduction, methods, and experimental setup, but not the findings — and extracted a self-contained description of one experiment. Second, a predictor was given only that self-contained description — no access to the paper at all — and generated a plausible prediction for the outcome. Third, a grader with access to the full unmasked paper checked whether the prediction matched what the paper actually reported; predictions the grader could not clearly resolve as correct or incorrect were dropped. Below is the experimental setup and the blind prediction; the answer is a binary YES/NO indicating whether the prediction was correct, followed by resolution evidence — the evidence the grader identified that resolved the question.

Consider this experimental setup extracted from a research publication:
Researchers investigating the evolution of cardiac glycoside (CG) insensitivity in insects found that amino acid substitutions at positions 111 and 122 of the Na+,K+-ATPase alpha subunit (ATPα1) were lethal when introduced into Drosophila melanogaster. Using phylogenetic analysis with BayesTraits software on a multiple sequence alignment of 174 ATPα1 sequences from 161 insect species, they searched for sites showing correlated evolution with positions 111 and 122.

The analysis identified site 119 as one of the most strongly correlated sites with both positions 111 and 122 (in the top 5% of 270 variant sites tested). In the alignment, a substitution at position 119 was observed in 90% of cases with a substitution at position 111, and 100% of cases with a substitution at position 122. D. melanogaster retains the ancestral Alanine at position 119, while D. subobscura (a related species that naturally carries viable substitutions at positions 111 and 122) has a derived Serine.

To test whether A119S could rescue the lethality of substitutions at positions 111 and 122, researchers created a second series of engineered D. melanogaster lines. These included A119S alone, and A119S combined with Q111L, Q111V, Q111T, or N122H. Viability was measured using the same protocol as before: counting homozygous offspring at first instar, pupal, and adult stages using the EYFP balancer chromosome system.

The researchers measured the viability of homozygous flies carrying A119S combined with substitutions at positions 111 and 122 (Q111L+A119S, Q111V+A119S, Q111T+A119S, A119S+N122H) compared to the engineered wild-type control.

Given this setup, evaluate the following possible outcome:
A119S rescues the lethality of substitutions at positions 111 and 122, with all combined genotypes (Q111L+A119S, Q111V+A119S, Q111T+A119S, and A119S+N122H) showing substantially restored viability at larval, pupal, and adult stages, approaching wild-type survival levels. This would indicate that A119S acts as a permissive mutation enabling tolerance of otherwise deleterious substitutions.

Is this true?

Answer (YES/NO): YES